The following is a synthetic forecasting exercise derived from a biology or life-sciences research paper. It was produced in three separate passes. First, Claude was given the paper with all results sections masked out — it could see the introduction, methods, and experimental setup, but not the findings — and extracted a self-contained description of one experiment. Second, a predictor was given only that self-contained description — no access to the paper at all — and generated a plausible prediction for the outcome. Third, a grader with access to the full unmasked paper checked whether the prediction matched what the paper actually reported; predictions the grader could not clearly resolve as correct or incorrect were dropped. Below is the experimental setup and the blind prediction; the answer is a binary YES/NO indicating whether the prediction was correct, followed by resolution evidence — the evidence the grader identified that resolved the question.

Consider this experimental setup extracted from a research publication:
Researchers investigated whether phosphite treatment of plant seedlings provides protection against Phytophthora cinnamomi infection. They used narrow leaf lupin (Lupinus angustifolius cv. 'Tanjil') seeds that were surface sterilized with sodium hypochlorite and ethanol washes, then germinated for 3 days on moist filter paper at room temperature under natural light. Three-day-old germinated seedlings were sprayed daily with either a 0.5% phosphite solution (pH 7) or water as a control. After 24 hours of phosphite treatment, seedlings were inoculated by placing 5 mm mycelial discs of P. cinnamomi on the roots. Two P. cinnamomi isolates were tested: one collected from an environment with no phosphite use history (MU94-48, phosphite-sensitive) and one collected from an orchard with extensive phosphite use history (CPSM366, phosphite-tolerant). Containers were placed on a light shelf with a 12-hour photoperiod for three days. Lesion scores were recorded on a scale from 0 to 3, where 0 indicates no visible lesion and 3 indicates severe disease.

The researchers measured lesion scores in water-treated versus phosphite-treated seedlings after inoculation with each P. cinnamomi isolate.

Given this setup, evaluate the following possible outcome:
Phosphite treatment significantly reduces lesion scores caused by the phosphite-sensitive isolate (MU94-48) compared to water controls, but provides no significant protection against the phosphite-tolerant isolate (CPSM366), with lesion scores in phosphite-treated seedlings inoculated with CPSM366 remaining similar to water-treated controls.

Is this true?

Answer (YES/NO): YES